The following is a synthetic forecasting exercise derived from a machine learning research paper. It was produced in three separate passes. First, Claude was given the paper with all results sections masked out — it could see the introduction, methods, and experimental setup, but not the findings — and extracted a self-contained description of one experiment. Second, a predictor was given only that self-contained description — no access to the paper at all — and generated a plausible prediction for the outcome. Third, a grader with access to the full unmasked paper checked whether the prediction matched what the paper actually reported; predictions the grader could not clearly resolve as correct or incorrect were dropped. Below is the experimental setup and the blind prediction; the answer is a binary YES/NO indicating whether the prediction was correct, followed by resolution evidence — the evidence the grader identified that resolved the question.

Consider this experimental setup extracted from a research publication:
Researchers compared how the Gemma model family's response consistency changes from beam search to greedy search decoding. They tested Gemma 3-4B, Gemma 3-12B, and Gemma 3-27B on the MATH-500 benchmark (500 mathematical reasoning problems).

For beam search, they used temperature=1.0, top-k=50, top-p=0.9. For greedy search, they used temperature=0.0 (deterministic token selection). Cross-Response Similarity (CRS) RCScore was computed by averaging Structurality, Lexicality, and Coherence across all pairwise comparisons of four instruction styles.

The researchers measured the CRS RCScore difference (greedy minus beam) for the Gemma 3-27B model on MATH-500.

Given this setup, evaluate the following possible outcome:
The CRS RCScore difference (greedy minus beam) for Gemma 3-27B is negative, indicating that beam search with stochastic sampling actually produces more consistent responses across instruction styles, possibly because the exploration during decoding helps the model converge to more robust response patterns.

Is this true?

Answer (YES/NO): NO